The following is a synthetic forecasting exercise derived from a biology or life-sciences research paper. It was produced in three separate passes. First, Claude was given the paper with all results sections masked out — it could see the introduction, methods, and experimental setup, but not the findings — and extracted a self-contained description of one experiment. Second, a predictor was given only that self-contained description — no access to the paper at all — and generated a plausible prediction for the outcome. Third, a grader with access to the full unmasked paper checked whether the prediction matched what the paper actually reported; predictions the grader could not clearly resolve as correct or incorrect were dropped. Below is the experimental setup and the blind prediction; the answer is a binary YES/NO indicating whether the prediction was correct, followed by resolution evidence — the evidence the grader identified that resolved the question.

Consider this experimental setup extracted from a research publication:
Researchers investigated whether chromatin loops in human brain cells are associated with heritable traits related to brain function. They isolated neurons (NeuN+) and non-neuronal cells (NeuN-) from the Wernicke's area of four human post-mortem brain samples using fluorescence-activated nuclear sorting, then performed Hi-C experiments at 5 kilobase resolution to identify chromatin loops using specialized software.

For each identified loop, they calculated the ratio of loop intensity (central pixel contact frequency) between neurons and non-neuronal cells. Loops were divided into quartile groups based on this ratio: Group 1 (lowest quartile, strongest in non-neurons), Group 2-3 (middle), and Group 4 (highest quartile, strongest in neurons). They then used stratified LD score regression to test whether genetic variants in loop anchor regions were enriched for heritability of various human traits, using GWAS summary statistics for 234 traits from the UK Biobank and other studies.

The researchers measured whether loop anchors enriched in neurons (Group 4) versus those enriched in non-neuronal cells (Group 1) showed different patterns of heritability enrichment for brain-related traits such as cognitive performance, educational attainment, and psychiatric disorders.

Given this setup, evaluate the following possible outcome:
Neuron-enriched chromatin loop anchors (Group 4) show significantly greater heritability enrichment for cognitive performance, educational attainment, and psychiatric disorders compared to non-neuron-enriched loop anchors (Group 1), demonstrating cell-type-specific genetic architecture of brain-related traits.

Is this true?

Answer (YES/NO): NO